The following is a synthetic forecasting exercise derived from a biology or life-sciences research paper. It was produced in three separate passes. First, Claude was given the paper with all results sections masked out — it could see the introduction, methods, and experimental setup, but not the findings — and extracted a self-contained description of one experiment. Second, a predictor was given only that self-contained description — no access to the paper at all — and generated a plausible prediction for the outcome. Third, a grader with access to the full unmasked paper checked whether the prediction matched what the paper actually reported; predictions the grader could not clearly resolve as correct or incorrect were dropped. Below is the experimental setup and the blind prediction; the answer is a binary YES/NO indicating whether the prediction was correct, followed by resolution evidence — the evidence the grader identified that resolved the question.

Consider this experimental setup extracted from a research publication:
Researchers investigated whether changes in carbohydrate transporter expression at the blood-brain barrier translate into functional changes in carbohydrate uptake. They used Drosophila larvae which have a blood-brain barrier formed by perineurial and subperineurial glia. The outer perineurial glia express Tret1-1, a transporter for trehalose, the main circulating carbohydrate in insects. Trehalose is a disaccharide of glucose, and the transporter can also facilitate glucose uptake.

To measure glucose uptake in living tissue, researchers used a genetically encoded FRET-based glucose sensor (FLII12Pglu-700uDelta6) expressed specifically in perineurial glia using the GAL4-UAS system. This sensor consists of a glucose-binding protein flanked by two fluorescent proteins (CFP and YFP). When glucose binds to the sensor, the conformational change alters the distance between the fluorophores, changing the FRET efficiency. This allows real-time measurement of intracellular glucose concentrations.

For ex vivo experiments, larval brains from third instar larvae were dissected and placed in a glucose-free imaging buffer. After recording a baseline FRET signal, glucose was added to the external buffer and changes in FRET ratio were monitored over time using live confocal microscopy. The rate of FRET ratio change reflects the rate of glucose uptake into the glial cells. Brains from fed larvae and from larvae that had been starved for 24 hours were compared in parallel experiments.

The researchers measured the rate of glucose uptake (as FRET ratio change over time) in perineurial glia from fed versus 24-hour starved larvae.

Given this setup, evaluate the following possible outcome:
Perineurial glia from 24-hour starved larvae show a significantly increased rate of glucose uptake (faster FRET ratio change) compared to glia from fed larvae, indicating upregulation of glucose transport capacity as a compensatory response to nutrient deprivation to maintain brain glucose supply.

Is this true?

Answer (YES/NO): YES